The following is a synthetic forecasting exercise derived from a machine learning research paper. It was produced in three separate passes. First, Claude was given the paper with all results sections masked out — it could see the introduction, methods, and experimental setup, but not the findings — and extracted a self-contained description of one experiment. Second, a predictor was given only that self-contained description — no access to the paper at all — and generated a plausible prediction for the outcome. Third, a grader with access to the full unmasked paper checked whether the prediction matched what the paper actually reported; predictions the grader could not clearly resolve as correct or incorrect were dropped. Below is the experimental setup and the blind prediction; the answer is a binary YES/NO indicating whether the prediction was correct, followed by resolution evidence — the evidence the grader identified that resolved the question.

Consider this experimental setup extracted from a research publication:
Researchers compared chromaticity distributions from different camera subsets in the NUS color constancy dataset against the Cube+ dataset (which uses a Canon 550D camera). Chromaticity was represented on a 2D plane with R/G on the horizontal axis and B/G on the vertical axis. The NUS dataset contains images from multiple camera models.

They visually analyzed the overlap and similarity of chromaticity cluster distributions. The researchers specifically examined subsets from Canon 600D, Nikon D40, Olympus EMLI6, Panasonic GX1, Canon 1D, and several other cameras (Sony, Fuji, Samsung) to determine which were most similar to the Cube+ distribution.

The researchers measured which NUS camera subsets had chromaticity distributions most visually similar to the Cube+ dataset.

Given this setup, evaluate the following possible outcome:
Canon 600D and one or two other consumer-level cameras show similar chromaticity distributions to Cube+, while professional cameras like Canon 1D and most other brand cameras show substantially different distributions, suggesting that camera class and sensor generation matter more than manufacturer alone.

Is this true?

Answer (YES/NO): NO